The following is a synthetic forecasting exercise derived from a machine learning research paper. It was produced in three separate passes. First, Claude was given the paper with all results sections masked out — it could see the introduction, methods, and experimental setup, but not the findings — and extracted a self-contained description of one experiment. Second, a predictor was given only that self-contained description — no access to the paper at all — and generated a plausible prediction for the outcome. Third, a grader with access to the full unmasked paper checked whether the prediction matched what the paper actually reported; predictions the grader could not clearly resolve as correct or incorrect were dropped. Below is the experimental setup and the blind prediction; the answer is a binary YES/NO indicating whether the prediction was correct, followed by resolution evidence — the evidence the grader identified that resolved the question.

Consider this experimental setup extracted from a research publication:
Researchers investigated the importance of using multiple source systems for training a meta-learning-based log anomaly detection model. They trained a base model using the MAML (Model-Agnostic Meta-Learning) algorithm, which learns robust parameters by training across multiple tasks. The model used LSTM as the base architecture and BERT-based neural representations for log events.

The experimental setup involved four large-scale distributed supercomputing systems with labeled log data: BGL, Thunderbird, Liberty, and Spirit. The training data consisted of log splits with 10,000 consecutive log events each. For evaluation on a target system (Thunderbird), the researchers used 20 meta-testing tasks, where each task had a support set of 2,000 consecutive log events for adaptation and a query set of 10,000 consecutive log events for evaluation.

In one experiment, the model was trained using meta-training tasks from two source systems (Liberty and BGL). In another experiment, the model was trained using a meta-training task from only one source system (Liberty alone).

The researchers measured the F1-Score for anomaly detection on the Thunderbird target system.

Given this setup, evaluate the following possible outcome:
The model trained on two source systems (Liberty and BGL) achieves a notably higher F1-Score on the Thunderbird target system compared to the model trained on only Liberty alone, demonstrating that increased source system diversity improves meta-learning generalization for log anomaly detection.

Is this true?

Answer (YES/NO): YES